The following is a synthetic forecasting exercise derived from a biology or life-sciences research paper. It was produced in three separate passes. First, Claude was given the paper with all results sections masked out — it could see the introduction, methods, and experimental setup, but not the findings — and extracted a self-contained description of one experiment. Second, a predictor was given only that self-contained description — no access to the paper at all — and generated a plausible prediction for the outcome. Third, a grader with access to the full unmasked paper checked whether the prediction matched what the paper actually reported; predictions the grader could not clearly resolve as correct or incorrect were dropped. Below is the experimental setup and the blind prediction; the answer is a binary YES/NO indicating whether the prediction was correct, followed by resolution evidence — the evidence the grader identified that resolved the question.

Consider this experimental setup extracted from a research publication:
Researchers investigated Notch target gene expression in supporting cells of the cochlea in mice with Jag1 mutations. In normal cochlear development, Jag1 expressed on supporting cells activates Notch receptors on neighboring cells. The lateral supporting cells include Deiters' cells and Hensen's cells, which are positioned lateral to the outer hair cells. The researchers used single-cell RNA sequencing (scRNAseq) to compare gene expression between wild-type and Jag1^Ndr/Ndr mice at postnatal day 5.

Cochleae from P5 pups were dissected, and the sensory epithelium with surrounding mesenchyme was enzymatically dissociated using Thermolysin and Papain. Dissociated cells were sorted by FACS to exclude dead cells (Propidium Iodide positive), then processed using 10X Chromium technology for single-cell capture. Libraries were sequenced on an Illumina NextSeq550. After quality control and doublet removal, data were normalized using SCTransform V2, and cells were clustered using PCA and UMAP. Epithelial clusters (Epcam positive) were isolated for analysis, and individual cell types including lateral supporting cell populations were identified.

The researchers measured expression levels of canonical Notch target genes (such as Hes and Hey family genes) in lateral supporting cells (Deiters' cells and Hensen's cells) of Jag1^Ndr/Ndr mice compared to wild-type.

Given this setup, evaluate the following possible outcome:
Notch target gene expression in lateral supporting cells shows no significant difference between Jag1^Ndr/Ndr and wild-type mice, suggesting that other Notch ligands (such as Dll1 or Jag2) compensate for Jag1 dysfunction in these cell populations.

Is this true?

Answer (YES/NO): NO